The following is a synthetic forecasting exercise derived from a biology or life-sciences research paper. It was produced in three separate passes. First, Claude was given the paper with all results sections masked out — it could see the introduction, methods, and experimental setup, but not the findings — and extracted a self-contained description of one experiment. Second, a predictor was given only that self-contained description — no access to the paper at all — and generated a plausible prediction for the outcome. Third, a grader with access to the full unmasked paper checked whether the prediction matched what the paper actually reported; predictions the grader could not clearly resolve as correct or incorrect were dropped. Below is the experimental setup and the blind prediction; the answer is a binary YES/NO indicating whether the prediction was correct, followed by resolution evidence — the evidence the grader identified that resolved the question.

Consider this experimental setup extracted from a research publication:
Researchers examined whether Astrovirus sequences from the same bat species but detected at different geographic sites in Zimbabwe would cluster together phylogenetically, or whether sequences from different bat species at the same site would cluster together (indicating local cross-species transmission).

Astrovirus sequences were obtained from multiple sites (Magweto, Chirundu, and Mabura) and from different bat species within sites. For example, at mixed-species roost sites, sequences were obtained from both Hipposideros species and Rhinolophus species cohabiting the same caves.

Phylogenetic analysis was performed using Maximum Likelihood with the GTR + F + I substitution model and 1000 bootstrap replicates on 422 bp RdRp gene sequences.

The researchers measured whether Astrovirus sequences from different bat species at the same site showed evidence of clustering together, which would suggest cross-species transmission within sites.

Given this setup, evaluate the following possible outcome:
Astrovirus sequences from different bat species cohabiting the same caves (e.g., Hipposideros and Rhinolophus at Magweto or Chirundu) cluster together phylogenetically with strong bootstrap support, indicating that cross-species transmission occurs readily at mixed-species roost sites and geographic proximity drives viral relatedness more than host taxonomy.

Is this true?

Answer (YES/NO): NO